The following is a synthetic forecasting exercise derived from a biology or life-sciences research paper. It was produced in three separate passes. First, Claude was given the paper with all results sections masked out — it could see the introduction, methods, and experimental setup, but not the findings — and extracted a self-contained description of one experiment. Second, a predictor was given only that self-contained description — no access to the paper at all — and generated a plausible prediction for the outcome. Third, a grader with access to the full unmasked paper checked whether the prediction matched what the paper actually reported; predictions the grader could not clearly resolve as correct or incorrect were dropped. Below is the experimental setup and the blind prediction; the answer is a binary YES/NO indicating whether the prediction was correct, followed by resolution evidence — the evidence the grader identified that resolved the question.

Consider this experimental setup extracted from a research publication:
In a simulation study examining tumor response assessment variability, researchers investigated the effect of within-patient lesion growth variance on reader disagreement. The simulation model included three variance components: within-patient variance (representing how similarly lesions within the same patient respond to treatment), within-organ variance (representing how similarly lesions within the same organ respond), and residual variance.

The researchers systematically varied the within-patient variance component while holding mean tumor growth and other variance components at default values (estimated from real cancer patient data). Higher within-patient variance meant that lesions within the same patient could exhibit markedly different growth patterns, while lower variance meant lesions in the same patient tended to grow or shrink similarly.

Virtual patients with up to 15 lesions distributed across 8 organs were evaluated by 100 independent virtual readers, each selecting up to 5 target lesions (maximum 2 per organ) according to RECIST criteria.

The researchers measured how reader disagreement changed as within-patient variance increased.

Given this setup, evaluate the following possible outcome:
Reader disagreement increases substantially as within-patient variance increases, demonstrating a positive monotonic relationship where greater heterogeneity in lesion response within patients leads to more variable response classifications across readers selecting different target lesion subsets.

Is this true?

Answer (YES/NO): NO